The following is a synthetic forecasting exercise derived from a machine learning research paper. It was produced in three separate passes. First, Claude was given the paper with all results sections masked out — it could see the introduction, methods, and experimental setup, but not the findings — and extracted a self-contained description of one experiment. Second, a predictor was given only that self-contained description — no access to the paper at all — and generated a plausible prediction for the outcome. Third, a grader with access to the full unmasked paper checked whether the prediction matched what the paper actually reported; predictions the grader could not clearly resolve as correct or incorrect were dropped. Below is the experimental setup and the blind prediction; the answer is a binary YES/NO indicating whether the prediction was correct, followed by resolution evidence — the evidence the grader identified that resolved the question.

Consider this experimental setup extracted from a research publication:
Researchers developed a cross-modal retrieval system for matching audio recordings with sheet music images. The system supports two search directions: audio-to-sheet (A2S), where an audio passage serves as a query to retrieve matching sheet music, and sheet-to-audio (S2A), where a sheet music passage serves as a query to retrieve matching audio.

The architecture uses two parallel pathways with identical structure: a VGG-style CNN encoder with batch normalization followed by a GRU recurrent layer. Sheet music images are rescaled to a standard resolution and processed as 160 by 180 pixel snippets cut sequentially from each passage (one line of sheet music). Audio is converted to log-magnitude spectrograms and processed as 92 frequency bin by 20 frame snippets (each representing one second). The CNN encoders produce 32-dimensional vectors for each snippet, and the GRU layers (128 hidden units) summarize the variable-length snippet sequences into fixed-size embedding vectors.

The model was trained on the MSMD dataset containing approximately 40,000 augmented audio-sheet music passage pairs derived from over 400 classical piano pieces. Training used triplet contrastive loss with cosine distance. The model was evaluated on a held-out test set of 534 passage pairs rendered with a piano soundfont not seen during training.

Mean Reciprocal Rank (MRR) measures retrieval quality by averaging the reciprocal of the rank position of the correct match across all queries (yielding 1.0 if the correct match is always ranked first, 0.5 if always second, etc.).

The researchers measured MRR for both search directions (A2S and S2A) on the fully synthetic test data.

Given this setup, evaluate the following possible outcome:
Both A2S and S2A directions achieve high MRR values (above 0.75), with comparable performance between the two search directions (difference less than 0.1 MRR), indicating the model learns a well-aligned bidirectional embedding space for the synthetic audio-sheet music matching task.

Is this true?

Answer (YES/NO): NO